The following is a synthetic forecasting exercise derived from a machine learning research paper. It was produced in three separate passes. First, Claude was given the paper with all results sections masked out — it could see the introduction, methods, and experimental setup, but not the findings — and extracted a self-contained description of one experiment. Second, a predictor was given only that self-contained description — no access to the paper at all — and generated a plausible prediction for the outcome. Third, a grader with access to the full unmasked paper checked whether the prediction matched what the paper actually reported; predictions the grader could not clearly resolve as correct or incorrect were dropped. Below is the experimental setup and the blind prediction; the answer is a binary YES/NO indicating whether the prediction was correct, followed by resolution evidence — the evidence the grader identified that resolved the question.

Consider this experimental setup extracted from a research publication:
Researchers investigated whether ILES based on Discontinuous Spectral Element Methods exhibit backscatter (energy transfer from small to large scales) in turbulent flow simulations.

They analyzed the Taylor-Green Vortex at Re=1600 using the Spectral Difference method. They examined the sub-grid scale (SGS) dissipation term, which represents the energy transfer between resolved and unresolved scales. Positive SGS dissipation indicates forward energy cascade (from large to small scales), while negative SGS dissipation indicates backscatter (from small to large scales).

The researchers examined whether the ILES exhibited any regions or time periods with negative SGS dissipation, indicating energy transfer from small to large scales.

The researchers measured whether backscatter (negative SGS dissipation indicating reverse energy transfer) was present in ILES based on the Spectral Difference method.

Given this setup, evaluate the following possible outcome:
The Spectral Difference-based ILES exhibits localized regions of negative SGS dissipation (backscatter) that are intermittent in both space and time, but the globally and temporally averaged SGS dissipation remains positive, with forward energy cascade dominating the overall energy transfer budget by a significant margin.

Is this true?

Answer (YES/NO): YES